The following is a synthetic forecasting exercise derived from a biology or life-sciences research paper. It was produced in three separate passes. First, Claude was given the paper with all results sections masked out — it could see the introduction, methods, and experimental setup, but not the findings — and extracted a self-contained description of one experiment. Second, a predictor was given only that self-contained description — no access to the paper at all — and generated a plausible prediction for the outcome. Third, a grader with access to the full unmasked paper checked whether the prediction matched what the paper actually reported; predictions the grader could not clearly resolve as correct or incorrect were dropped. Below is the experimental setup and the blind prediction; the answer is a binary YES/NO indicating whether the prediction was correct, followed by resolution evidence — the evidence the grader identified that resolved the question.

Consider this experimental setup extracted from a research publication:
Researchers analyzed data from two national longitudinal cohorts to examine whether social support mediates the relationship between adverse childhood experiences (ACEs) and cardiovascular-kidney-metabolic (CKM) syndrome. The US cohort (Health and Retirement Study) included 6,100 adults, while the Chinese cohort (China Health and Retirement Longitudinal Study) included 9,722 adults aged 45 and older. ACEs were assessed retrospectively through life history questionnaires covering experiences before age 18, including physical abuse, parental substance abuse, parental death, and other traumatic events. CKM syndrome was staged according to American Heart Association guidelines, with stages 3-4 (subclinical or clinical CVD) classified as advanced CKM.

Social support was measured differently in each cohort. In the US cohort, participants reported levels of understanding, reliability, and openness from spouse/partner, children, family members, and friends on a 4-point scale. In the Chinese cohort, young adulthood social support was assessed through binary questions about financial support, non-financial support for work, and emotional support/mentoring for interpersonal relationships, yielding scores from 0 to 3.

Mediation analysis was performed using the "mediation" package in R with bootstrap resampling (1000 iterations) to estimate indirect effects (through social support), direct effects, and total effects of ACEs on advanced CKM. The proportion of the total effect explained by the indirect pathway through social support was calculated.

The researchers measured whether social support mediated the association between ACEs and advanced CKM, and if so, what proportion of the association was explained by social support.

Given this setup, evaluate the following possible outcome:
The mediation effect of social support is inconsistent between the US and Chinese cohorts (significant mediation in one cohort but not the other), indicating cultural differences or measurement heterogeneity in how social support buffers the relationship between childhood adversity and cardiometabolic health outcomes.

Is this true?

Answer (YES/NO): NO